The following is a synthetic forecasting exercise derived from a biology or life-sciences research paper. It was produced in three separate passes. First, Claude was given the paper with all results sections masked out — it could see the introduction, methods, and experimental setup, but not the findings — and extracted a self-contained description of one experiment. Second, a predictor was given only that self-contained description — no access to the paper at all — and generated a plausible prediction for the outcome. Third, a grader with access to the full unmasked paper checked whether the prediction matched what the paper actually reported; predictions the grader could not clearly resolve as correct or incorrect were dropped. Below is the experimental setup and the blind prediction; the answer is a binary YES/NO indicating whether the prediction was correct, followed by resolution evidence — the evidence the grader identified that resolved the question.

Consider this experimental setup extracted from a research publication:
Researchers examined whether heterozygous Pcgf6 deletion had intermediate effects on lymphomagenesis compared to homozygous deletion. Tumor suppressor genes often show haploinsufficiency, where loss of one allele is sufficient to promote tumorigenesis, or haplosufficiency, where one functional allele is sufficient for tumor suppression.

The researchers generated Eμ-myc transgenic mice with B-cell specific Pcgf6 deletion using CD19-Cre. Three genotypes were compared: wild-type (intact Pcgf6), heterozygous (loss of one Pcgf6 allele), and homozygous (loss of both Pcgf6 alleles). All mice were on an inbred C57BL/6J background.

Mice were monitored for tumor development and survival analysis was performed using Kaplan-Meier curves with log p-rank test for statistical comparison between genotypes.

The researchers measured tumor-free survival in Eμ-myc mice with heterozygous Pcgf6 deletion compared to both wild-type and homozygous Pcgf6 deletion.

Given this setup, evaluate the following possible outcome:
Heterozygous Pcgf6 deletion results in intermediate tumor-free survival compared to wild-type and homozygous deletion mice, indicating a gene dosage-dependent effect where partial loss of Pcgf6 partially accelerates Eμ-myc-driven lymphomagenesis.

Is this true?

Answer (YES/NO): YES